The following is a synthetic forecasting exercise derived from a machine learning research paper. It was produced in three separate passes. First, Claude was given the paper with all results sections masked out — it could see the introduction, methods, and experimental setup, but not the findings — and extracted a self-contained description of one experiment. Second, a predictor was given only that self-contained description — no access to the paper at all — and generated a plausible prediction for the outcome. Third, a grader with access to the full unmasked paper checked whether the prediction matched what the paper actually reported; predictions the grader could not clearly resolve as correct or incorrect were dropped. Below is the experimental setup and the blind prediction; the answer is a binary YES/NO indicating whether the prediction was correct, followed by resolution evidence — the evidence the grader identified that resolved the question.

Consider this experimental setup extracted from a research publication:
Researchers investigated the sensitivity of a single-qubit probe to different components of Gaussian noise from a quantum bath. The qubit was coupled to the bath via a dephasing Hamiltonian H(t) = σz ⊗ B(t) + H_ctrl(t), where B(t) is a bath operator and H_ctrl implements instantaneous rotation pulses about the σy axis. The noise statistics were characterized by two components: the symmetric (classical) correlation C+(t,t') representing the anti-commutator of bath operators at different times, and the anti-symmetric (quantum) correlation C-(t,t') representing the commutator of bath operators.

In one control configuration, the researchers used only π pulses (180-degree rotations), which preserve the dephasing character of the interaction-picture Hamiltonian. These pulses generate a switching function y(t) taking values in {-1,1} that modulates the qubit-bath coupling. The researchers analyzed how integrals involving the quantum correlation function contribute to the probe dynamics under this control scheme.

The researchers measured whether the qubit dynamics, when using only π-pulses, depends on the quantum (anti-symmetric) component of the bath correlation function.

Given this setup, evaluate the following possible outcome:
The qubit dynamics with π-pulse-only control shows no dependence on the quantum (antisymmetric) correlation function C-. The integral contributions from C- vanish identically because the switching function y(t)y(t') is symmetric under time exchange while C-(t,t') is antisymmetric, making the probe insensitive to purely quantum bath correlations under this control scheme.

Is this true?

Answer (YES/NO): YES